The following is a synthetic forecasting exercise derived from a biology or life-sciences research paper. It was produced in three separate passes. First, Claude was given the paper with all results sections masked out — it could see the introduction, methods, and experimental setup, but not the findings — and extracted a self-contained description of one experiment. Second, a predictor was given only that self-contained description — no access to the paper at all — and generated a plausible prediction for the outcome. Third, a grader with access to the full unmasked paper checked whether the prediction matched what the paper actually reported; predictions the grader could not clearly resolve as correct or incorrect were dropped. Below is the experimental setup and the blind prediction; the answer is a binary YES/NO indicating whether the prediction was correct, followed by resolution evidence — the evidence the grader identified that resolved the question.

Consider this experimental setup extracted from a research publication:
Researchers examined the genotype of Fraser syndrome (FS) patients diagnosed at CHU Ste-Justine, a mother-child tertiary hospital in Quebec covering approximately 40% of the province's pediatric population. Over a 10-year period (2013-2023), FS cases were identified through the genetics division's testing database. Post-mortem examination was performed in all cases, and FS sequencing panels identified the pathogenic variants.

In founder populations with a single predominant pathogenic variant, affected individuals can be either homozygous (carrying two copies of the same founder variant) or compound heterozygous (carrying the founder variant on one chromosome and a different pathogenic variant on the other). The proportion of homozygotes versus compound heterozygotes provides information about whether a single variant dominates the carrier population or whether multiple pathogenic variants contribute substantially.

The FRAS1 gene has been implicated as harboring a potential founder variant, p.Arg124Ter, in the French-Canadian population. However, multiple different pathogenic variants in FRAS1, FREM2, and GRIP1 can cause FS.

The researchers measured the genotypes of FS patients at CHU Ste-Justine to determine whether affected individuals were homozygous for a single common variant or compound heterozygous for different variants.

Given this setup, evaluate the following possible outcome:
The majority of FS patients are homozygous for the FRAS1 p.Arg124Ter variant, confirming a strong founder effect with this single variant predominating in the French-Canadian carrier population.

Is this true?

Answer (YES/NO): YES